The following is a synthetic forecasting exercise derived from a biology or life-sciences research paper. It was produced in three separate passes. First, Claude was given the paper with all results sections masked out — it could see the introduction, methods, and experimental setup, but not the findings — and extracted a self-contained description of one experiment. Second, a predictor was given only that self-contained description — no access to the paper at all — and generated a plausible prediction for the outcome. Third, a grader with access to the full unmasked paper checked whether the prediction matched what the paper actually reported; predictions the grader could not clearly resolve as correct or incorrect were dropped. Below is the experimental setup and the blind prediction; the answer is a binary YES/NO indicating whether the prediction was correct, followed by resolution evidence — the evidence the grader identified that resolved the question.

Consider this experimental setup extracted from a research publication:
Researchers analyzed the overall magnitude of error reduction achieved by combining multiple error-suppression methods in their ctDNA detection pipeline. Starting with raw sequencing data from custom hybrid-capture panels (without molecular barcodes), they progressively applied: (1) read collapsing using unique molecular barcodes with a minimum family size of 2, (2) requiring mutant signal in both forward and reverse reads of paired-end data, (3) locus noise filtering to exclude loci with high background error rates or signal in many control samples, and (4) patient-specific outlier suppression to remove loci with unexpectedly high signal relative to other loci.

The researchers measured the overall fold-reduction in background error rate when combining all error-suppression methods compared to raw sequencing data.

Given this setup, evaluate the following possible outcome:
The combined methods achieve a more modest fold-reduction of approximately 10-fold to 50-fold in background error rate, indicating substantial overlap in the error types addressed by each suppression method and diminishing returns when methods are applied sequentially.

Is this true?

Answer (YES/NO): NO